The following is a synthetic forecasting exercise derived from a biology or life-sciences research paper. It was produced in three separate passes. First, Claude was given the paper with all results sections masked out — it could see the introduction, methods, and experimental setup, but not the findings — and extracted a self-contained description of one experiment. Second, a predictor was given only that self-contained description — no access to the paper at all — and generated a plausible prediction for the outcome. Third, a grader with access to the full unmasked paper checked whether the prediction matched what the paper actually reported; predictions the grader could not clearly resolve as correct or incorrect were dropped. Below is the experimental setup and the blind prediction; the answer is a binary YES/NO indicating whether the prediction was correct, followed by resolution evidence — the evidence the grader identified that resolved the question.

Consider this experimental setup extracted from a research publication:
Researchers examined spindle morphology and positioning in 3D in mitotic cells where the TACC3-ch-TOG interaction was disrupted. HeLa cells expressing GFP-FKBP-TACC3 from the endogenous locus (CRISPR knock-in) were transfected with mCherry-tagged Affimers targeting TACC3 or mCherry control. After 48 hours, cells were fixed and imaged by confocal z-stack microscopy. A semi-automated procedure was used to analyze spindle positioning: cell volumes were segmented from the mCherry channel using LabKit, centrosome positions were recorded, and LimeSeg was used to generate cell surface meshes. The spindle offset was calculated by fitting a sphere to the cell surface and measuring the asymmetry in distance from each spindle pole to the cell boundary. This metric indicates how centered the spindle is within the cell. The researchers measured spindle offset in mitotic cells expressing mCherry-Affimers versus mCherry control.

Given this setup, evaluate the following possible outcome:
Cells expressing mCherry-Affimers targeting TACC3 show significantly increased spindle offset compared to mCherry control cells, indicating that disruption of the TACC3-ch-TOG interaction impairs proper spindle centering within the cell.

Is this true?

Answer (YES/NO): NO